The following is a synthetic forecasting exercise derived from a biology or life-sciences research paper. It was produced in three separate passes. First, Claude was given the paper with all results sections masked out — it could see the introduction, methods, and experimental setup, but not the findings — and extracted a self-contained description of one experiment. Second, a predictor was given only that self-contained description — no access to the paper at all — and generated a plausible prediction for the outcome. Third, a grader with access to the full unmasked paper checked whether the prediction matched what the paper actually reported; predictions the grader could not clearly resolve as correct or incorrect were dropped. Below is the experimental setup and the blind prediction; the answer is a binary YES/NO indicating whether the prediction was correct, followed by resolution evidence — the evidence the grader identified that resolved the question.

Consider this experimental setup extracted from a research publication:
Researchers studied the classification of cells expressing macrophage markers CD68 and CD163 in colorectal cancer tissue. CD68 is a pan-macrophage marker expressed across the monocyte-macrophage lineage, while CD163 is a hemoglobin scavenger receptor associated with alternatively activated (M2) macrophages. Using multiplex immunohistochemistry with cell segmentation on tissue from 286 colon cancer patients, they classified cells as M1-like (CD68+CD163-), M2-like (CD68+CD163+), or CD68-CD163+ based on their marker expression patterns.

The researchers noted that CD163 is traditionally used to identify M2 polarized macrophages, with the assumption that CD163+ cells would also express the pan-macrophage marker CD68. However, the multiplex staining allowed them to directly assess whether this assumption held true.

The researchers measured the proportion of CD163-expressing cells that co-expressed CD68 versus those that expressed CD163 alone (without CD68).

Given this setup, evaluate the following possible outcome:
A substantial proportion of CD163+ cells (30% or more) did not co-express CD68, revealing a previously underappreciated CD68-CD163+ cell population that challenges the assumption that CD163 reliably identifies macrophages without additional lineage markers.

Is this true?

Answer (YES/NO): YES